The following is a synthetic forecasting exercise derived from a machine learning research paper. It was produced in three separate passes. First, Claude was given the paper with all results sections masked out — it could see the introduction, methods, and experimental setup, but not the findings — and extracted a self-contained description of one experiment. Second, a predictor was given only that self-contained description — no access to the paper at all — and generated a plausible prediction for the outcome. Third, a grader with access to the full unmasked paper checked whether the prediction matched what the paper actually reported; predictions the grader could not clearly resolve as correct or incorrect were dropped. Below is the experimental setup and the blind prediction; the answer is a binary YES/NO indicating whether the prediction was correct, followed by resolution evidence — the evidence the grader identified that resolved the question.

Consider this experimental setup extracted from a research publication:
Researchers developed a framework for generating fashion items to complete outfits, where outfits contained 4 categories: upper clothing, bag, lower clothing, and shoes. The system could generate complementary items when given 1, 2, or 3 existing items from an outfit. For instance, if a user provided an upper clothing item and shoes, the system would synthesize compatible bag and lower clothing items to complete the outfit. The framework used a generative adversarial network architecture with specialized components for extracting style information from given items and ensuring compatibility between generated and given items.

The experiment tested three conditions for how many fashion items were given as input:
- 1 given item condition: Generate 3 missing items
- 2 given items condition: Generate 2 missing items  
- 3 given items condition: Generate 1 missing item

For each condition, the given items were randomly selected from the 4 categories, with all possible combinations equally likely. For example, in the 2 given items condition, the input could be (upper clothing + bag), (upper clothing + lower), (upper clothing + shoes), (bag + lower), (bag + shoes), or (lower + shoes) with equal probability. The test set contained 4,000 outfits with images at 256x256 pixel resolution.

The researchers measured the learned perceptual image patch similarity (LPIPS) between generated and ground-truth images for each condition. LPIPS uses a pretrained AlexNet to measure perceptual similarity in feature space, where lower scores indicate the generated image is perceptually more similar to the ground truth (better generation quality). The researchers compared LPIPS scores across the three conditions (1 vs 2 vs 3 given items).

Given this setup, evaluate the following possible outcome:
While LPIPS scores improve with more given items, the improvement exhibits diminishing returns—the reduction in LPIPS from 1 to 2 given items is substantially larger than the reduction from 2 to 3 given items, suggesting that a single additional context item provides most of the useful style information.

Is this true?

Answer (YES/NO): NO